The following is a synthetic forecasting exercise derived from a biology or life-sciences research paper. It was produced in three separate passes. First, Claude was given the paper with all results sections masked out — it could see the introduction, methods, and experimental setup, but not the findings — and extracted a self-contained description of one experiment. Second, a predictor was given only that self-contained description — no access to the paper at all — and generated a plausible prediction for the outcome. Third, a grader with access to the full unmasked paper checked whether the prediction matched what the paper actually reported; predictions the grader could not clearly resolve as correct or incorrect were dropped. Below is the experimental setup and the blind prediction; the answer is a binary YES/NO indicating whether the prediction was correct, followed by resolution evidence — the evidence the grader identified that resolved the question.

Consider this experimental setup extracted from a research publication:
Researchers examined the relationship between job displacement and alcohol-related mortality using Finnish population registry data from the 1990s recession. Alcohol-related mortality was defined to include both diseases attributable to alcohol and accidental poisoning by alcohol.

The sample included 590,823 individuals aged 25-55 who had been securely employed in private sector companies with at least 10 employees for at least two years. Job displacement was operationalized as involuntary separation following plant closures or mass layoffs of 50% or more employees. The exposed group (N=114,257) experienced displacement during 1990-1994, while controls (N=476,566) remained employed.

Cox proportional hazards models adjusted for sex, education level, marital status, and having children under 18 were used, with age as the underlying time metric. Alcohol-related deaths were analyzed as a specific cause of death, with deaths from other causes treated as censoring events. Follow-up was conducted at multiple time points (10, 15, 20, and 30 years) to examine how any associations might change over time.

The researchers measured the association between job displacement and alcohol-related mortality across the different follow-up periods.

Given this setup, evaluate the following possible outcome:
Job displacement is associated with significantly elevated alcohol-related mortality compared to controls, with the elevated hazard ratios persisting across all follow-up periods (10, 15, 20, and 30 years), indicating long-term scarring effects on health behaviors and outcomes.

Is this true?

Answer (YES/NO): YES